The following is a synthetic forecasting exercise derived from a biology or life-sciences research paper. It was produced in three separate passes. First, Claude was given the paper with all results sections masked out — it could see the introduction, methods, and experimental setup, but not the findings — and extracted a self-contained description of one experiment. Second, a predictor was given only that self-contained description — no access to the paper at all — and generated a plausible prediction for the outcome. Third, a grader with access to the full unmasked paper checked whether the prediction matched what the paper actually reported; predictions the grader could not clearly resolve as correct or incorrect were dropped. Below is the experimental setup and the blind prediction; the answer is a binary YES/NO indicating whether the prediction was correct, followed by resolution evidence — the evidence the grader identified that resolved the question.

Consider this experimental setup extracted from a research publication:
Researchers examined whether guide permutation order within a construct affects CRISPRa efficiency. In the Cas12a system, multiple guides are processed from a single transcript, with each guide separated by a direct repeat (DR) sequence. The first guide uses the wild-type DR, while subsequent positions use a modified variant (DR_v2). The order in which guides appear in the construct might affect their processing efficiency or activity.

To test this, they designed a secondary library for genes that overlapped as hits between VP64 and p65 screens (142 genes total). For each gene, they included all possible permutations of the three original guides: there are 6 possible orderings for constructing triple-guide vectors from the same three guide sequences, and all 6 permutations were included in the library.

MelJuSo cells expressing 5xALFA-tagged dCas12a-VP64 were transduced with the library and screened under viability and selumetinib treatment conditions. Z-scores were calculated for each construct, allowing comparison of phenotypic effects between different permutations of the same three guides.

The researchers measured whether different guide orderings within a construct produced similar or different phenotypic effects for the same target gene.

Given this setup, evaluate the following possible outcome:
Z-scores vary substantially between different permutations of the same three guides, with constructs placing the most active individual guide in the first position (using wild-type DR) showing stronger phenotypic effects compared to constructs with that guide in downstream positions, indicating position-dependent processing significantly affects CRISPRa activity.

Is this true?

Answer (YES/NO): NO